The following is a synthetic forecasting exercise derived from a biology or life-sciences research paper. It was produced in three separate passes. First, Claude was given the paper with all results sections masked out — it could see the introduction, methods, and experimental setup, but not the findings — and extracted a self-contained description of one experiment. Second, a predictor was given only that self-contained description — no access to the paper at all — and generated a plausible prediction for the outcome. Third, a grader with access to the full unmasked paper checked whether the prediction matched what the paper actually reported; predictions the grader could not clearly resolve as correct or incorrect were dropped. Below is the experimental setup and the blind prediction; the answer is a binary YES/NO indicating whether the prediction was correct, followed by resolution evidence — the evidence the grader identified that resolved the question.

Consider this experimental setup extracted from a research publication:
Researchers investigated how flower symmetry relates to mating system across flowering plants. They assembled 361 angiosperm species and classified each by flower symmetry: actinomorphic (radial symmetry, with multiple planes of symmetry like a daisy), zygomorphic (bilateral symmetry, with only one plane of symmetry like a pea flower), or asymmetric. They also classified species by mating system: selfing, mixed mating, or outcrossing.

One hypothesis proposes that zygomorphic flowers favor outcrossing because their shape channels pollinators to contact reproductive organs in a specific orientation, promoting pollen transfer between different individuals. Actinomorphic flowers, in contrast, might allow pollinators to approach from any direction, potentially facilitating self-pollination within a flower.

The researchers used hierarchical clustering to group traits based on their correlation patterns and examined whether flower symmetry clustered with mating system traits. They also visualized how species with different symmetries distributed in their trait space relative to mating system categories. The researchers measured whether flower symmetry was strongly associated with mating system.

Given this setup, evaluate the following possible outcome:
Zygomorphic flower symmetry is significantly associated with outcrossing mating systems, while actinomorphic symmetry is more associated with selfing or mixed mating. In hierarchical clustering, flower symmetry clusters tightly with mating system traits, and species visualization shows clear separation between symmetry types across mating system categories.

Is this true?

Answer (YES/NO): NO